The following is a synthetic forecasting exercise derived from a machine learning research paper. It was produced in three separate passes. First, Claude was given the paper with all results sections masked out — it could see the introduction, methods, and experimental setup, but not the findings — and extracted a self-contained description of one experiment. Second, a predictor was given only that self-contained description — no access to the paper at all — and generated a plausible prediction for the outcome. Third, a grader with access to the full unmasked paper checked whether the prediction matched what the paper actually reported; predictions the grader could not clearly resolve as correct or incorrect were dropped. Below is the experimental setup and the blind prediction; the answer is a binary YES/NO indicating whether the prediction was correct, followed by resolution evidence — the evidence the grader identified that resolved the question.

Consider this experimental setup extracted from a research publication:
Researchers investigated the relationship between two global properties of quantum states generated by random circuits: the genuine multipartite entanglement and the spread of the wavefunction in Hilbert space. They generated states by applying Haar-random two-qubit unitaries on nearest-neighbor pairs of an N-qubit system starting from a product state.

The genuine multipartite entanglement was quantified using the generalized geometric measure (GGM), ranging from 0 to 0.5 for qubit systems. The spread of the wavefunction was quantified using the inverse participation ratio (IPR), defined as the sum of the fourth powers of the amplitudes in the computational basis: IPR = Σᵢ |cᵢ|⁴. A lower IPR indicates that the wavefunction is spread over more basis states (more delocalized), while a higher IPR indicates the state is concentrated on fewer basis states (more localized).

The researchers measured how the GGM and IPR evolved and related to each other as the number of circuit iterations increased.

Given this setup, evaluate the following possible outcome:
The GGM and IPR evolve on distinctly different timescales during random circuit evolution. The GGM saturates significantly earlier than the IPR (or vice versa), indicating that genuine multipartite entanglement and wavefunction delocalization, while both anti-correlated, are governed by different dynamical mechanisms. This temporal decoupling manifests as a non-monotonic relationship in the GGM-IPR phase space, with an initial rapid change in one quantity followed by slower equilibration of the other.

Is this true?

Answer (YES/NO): NO